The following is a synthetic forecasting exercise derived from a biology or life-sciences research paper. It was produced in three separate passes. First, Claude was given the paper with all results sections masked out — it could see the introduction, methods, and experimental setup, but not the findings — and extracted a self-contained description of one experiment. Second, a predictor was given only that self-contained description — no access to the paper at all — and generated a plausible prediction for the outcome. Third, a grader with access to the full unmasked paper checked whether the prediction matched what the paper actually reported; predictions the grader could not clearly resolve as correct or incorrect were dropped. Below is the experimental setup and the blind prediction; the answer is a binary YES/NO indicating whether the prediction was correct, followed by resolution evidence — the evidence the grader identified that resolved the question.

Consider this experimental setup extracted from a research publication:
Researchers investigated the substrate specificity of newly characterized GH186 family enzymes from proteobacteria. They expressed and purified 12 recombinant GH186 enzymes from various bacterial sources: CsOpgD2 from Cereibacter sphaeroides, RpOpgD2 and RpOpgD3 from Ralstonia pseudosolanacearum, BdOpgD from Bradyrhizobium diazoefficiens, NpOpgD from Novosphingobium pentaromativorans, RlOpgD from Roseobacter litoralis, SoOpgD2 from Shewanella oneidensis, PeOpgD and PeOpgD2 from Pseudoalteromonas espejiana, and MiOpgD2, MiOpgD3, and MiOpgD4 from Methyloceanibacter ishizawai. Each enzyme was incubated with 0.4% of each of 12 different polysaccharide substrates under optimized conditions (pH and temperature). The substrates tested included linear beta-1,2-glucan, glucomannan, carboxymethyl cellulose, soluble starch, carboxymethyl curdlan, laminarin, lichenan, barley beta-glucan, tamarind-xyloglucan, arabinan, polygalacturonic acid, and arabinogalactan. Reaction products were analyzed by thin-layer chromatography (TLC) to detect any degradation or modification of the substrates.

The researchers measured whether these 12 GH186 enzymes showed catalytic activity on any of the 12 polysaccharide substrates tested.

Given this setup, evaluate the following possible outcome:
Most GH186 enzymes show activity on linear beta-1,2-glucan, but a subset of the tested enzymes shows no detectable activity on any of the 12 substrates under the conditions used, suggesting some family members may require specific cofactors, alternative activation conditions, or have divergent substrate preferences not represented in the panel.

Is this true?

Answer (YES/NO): NO